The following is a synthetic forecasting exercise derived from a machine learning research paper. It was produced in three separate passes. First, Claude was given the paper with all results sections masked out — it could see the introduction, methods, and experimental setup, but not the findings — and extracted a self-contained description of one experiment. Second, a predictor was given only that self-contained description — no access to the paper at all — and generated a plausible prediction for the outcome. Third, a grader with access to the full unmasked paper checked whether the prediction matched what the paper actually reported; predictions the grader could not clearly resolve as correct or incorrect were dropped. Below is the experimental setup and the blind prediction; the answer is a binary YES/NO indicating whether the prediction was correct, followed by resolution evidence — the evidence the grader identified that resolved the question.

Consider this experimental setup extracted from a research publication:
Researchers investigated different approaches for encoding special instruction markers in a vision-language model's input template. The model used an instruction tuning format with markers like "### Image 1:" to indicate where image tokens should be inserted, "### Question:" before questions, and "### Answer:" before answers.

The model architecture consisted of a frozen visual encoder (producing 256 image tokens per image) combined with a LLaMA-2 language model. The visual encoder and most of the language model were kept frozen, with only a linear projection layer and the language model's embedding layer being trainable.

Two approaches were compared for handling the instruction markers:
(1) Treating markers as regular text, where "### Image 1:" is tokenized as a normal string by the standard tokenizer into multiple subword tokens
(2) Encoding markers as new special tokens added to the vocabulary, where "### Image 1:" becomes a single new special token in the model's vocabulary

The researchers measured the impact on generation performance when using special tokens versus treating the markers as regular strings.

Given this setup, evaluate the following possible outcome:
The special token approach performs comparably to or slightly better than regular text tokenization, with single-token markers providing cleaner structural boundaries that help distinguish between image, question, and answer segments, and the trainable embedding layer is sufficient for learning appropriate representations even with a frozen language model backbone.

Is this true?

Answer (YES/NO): NO